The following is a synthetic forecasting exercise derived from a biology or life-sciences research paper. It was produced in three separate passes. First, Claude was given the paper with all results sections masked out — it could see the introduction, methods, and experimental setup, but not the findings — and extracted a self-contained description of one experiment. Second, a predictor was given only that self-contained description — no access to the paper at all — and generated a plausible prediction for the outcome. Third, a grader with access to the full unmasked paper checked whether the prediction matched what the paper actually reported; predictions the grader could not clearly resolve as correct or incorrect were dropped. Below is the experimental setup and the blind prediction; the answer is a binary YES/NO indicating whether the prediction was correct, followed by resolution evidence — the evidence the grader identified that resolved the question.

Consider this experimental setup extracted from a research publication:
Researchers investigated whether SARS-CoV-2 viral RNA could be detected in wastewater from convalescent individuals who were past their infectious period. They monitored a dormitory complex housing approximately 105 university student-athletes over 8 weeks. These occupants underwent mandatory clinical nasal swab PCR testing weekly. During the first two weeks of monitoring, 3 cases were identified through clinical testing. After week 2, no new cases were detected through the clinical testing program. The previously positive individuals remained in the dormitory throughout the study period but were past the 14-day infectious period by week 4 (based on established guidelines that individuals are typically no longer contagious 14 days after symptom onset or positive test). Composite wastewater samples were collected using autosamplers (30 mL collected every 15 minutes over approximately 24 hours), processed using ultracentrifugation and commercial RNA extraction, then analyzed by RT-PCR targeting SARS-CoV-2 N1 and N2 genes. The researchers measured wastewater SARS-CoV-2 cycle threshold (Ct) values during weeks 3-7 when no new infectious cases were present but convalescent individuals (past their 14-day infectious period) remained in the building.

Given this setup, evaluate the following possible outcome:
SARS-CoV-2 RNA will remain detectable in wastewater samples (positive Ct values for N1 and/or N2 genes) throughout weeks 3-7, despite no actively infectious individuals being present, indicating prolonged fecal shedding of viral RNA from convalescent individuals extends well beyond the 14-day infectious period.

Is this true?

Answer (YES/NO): YES